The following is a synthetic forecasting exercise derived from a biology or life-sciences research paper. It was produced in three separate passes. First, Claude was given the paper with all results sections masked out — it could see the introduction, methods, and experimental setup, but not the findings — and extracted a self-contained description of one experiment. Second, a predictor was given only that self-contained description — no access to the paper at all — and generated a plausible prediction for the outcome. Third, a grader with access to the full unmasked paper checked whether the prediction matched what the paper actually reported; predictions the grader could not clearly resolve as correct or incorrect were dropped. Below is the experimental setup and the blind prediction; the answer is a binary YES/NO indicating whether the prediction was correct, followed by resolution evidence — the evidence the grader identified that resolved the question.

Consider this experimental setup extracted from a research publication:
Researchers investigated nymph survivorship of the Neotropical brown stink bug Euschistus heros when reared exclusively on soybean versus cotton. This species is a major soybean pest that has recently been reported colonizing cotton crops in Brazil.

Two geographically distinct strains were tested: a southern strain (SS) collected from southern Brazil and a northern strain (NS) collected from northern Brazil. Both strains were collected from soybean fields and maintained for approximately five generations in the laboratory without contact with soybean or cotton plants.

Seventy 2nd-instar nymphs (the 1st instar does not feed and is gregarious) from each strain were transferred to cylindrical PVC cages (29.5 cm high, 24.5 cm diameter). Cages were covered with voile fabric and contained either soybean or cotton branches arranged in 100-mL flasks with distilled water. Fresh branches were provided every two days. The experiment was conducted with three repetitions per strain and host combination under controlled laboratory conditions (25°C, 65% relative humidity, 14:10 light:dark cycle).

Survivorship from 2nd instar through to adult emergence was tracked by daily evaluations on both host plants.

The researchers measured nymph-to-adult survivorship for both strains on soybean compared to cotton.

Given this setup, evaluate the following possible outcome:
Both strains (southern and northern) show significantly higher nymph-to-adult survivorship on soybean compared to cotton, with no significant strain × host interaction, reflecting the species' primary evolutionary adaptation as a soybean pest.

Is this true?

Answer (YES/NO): YES